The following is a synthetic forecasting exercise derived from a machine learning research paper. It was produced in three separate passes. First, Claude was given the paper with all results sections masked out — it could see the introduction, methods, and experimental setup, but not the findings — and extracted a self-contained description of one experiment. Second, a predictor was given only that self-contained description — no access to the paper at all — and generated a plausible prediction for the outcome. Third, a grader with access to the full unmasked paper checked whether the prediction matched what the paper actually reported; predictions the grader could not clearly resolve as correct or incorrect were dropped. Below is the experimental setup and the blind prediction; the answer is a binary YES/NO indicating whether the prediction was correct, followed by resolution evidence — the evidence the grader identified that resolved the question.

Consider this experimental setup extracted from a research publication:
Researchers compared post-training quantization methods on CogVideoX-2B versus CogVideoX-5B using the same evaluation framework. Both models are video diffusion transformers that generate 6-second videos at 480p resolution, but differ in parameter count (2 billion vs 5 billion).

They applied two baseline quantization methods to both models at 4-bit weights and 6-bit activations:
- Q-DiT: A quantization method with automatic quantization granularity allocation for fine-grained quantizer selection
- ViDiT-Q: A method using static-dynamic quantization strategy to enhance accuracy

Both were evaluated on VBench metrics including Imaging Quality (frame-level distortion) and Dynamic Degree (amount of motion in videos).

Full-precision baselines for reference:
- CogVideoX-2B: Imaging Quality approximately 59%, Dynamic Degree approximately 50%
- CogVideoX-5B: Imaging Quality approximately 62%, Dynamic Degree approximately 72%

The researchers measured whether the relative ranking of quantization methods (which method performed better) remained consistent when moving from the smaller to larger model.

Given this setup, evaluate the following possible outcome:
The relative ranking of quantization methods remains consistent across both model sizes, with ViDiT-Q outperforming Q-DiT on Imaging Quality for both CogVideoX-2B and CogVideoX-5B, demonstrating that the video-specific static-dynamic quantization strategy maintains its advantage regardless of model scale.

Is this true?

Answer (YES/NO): NO